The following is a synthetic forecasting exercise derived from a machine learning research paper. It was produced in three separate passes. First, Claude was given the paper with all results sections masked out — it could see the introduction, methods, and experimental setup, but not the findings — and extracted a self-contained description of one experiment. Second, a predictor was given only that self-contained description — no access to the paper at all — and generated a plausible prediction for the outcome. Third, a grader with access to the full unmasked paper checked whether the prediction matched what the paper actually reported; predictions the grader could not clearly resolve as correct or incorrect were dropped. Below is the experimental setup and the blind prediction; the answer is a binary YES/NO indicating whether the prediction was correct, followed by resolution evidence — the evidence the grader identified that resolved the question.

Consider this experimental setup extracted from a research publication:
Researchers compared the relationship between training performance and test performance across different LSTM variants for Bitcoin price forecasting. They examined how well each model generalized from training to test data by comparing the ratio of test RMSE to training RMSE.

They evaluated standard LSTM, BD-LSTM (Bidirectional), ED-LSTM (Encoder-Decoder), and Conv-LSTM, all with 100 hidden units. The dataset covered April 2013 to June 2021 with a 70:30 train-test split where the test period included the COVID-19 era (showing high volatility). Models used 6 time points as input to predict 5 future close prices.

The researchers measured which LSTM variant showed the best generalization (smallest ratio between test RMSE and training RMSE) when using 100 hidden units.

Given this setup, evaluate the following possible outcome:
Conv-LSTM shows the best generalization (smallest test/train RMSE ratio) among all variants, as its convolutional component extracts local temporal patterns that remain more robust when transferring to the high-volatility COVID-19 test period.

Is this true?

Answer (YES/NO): NO